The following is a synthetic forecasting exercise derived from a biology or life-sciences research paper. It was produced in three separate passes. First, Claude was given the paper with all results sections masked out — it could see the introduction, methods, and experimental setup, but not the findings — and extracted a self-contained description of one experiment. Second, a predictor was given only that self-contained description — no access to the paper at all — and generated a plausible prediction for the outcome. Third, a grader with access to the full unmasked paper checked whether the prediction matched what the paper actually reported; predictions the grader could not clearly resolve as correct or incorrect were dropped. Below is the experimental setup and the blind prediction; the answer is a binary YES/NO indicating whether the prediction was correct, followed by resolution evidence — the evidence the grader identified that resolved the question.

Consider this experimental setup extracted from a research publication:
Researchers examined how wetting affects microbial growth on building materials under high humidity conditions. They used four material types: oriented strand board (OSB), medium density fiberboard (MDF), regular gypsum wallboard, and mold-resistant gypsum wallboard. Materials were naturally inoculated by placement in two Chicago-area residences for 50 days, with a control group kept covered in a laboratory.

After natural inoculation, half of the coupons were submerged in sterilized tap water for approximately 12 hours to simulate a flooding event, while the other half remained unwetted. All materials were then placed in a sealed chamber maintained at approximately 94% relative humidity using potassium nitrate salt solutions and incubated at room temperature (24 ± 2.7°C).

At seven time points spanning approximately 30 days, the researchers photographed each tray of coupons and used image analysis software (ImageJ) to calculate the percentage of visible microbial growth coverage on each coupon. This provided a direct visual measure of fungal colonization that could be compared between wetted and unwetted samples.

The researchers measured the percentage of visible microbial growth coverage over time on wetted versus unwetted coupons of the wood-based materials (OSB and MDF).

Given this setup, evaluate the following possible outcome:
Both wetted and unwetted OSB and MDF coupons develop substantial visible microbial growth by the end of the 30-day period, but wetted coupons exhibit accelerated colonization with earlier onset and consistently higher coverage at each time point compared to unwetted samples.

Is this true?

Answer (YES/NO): NO